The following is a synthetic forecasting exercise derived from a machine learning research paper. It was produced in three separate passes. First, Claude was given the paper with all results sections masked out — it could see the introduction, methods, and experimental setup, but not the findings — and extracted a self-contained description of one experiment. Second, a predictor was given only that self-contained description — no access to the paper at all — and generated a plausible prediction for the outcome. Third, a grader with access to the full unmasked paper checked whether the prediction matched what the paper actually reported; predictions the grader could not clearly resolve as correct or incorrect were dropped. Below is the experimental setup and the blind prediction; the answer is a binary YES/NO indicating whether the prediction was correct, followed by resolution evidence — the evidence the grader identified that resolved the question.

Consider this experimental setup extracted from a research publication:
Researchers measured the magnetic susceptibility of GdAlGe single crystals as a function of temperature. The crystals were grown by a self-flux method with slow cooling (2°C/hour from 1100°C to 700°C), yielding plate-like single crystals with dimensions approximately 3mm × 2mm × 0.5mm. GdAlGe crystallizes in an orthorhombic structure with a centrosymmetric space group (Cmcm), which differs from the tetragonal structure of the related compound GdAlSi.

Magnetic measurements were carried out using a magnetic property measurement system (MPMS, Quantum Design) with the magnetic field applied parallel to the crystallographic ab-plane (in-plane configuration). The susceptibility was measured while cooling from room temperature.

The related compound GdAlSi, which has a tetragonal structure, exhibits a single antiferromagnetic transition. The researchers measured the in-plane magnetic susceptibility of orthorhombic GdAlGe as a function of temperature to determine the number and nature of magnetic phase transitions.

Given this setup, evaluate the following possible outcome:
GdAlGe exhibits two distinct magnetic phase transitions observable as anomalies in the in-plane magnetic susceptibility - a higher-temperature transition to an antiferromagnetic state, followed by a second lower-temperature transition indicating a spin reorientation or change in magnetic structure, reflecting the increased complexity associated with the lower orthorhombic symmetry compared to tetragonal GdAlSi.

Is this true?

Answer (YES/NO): YES